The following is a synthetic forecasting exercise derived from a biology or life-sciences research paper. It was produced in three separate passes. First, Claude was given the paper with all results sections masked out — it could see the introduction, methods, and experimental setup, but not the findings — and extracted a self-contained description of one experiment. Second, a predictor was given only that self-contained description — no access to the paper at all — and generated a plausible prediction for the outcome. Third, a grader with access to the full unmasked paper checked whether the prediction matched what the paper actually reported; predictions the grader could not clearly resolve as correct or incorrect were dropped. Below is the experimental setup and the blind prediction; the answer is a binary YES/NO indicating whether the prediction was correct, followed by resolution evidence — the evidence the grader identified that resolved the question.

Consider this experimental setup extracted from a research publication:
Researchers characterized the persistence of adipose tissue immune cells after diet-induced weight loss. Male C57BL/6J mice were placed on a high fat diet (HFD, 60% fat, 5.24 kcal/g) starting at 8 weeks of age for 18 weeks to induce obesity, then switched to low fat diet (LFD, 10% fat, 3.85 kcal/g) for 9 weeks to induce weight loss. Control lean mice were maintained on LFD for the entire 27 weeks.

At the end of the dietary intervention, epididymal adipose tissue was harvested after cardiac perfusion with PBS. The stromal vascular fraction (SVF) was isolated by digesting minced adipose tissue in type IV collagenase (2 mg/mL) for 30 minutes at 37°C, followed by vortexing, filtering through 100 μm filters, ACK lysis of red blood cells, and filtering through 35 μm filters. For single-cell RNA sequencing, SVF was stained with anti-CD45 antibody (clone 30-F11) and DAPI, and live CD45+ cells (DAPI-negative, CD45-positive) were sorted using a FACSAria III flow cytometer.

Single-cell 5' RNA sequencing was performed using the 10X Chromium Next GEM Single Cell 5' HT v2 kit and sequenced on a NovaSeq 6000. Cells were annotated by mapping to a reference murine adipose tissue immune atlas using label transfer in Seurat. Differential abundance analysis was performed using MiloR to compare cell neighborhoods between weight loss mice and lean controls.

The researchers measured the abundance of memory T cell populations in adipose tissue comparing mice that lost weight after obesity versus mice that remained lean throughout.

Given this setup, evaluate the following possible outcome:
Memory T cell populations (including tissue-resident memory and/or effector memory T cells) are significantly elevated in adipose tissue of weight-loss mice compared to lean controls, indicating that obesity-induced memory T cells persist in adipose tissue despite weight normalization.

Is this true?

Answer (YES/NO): YES